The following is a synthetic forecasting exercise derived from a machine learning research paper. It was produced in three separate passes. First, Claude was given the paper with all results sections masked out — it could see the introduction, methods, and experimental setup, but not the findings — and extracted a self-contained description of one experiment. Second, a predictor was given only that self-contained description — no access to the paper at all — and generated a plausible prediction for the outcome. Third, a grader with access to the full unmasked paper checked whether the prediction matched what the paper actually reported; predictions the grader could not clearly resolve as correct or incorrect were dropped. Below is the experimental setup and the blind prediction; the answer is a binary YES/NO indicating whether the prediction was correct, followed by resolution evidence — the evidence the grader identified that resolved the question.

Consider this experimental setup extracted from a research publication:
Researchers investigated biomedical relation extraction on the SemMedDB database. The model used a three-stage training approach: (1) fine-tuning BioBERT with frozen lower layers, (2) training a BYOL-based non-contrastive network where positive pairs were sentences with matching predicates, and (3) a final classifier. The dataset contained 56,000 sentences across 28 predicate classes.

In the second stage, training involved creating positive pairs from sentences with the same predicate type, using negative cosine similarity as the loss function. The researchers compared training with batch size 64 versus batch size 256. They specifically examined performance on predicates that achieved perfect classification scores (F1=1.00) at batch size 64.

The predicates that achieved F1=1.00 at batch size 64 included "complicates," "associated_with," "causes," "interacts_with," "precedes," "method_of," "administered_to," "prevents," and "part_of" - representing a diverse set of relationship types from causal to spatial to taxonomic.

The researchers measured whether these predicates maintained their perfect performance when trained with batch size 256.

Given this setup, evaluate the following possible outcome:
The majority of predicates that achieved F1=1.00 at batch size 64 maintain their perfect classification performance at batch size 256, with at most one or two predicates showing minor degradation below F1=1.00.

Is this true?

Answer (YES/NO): NO